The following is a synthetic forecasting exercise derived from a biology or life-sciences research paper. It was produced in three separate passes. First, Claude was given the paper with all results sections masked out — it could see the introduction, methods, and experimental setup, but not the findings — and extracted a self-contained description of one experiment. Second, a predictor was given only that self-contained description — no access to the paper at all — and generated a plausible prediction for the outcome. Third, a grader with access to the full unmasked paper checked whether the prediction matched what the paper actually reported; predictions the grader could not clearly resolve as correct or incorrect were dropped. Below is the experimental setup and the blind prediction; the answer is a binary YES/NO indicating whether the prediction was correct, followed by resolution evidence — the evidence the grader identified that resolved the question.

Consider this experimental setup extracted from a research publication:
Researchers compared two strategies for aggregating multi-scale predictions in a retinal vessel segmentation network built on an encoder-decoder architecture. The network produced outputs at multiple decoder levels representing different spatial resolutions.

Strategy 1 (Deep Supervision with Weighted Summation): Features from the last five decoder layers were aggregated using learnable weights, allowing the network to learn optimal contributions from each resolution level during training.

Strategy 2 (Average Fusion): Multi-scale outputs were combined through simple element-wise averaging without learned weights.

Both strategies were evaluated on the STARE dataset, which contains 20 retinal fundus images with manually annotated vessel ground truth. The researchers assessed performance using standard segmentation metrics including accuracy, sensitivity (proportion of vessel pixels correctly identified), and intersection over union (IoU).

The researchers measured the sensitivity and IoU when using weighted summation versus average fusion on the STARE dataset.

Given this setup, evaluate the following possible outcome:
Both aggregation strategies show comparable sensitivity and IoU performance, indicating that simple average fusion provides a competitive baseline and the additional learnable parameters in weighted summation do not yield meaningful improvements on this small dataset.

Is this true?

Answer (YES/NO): NO